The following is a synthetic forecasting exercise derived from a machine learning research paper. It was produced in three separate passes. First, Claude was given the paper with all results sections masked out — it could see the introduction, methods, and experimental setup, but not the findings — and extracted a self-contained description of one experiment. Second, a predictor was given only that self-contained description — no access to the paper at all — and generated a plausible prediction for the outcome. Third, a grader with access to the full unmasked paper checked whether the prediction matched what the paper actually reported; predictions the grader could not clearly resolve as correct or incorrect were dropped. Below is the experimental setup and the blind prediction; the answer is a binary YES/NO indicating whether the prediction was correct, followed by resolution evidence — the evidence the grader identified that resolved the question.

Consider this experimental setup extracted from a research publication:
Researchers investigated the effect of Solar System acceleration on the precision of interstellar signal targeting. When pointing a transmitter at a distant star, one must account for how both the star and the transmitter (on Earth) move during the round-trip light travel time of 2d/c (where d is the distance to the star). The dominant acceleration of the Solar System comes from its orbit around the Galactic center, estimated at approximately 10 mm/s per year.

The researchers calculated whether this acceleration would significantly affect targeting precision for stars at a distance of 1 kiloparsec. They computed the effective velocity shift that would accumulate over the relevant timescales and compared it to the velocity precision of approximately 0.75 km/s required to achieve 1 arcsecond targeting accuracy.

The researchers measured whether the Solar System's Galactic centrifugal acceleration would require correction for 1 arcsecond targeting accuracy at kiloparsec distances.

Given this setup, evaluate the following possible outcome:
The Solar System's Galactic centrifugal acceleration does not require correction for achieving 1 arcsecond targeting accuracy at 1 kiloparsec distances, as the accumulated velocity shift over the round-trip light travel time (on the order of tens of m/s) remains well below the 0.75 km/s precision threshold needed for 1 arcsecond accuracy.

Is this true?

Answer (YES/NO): YES